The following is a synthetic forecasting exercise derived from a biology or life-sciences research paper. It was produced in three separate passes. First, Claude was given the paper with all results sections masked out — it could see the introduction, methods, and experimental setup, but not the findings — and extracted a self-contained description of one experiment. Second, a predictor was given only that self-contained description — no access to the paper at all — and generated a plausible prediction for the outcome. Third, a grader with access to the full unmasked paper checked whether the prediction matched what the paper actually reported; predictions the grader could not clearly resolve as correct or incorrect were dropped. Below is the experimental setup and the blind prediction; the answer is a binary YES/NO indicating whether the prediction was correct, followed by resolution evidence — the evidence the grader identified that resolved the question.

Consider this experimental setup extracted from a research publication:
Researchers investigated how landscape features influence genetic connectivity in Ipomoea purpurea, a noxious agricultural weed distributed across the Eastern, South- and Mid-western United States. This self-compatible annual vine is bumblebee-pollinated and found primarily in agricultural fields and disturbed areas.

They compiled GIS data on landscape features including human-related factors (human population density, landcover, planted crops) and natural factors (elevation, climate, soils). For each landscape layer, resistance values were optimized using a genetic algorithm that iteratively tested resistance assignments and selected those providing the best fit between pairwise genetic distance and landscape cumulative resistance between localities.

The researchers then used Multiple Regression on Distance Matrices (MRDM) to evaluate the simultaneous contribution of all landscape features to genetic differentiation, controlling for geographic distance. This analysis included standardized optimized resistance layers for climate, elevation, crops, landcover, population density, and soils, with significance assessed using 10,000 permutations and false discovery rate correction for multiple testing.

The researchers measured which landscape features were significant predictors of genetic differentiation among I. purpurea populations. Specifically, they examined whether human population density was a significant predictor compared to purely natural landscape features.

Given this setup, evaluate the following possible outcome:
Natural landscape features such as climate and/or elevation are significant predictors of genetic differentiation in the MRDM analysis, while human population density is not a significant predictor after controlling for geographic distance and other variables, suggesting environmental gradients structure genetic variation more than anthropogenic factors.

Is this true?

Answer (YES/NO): NO